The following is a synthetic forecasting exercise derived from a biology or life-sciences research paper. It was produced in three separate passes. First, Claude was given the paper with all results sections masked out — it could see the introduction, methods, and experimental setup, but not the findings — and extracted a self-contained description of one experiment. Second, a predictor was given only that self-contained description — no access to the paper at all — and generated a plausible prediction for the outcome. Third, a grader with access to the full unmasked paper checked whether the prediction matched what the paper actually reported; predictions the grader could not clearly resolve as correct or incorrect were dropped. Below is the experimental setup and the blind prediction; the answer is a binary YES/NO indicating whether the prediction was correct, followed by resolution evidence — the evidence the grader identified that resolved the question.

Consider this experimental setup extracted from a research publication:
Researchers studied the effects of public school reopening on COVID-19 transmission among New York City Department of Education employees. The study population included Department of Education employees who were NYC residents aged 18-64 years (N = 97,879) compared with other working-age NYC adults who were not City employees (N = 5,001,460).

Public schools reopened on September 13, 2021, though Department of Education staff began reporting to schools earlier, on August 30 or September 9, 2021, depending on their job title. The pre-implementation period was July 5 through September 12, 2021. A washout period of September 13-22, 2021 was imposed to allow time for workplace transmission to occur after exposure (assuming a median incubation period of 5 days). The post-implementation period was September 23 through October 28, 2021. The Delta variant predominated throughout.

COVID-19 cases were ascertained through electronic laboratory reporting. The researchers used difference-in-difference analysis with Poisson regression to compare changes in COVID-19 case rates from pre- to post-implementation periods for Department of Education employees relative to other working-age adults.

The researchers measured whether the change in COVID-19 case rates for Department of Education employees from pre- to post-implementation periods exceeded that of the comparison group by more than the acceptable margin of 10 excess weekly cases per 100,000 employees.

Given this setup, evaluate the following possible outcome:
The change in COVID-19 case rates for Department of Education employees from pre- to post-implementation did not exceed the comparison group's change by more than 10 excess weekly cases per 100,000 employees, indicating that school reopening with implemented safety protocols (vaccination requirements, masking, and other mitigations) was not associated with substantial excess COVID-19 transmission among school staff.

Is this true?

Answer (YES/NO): NO